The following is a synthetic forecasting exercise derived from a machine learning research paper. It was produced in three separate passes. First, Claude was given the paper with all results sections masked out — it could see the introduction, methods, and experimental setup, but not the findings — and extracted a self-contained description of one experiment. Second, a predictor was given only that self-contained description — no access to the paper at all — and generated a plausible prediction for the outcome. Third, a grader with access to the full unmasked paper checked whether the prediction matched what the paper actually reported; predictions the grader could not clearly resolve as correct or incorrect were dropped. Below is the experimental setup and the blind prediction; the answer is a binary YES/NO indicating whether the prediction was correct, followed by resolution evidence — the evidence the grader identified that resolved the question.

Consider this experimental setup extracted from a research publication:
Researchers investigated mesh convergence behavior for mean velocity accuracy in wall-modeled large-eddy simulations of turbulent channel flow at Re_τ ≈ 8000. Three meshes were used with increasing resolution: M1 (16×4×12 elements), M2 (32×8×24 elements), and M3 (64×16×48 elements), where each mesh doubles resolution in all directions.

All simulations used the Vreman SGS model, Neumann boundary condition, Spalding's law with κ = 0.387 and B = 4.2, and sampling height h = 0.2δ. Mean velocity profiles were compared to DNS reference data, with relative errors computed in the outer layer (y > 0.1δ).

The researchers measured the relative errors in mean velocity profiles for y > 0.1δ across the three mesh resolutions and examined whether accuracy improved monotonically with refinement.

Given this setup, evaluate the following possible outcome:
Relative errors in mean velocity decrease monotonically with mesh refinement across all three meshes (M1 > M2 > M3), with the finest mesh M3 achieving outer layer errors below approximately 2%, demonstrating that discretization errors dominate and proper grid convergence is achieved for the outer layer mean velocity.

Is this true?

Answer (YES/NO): NO